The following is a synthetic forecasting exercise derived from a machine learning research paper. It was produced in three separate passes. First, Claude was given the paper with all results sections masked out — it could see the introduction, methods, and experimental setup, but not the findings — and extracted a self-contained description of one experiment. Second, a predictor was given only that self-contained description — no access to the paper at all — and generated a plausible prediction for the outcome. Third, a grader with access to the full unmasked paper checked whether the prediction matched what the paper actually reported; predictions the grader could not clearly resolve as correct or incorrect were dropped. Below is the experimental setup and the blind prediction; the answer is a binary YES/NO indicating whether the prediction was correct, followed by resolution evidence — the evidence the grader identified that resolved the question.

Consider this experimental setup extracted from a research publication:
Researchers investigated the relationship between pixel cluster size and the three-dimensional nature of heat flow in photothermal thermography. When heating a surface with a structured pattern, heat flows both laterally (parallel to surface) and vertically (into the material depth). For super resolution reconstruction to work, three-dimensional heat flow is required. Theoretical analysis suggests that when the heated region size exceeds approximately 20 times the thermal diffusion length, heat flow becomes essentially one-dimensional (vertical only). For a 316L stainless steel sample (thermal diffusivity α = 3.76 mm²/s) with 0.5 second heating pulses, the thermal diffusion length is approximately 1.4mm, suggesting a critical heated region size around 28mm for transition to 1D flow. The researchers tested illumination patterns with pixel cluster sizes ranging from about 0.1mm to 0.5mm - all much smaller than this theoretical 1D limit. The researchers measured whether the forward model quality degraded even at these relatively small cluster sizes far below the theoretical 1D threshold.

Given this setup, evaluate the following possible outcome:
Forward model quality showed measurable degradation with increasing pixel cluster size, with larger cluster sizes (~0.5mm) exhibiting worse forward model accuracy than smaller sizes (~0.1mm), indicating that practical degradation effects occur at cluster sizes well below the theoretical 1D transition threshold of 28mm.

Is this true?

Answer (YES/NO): YES